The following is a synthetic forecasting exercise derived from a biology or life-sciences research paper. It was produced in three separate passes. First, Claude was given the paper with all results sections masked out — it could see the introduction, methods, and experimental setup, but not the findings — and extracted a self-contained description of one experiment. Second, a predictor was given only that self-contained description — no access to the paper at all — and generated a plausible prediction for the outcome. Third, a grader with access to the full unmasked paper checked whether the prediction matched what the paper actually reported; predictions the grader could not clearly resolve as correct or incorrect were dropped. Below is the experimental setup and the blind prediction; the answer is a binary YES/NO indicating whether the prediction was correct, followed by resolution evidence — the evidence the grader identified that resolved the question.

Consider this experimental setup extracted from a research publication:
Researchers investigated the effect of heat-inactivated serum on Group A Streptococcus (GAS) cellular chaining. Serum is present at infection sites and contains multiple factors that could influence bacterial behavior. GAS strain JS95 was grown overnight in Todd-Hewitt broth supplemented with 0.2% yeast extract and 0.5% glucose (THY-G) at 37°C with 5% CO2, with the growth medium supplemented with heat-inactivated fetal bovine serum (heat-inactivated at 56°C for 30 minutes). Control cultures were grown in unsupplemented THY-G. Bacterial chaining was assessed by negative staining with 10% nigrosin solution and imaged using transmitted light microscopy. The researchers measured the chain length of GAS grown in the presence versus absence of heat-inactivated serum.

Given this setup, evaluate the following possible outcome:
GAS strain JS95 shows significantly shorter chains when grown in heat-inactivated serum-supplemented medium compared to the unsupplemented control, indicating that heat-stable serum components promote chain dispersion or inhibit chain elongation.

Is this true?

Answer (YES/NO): YES